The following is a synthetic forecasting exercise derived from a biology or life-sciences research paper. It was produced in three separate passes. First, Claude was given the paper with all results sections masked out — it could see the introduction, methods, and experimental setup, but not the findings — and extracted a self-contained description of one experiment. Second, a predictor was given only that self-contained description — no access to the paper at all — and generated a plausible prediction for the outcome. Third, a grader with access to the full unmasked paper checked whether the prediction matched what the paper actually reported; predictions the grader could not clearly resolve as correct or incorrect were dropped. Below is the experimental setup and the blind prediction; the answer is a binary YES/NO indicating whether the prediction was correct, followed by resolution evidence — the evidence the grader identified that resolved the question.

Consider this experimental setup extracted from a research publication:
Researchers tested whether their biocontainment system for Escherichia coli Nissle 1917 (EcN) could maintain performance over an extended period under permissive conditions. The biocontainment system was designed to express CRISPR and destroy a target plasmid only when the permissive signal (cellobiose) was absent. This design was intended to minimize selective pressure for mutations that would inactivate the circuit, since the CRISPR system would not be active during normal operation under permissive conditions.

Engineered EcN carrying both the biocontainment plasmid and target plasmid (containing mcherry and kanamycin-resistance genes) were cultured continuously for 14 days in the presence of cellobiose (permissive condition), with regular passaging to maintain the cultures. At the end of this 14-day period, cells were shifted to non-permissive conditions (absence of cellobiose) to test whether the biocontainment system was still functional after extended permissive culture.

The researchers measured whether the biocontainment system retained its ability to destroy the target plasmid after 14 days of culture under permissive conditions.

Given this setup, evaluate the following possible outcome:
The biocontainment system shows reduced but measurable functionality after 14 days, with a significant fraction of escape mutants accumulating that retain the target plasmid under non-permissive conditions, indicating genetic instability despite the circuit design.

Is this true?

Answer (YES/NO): NO